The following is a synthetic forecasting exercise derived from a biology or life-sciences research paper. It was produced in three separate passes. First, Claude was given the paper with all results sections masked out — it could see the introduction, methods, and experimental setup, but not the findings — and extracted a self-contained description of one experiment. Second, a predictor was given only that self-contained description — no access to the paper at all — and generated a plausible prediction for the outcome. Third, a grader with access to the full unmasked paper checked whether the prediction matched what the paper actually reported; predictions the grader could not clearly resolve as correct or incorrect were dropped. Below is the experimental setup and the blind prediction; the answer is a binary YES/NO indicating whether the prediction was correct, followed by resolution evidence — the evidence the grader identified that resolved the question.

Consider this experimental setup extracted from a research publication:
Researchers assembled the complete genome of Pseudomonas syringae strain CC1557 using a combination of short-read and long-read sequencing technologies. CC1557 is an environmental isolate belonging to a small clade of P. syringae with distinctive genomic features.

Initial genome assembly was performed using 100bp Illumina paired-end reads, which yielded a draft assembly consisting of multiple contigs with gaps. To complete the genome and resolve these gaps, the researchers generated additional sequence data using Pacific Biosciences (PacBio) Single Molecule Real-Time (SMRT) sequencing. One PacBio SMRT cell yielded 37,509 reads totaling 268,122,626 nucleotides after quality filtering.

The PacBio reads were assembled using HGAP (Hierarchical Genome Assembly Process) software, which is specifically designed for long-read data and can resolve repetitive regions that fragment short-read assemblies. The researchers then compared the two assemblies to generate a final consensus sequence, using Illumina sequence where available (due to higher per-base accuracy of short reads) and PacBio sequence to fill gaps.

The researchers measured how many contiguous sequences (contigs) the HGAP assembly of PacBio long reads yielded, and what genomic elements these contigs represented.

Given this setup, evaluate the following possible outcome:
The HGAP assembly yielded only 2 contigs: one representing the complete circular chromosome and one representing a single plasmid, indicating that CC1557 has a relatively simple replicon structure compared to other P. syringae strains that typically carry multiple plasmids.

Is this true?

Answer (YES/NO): YES